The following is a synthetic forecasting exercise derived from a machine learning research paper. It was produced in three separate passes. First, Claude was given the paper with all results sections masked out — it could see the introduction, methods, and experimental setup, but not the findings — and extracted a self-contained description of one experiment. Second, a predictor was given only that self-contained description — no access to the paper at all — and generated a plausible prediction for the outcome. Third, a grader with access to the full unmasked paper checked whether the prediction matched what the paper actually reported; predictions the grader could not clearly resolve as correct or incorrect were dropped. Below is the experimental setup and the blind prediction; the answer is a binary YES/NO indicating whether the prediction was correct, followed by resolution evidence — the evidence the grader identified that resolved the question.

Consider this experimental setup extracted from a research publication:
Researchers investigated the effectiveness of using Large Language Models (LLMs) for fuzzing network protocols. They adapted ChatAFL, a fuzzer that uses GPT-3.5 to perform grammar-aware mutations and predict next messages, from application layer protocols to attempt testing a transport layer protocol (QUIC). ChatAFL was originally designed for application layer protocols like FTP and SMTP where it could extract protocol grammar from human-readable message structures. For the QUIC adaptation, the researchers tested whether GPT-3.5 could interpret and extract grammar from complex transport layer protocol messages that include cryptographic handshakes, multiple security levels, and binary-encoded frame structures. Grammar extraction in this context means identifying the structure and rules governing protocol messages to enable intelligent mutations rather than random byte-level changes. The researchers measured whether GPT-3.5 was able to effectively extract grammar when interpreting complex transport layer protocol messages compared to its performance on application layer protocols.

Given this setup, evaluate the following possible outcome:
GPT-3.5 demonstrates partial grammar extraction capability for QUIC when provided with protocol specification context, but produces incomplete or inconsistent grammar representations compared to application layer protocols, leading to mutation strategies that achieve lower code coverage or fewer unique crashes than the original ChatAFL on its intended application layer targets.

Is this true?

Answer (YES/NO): NO